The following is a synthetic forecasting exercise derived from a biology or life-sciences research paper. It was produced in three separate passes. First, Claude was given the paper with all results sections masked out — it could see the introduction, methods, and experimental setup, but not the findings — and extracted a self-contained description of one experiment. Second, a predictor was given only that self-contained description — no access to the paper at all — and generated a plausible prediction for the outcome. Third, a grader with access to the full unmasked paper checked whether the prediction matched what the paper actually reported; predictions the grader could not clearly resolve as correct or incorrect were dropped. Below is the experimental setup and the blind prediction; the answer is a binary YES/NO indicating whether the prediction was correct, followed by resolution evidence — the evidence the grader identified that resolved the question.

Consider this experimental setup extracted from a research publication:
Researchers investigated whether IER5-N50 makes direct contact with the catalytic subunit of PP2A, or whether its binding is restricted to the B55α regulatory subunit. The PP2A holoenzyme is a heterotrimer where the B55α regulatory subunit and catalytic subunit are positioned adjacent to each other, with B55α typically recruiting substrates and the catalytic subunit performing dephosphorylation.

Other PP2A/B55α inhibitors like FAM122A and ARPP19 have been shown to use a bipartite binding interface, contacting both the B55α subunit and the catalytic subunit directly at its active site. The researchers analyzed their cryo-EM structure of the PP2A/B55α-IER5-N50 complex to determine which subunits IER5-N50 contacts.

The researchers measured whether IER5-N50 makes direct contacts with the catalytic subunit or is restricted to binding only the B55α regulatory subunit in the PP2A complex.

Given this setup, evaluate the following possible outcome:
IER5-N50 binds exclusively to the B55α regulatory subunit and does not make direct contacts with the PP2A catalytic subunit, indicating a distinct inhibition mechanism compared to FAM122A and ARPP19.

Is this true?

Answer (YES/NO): YES